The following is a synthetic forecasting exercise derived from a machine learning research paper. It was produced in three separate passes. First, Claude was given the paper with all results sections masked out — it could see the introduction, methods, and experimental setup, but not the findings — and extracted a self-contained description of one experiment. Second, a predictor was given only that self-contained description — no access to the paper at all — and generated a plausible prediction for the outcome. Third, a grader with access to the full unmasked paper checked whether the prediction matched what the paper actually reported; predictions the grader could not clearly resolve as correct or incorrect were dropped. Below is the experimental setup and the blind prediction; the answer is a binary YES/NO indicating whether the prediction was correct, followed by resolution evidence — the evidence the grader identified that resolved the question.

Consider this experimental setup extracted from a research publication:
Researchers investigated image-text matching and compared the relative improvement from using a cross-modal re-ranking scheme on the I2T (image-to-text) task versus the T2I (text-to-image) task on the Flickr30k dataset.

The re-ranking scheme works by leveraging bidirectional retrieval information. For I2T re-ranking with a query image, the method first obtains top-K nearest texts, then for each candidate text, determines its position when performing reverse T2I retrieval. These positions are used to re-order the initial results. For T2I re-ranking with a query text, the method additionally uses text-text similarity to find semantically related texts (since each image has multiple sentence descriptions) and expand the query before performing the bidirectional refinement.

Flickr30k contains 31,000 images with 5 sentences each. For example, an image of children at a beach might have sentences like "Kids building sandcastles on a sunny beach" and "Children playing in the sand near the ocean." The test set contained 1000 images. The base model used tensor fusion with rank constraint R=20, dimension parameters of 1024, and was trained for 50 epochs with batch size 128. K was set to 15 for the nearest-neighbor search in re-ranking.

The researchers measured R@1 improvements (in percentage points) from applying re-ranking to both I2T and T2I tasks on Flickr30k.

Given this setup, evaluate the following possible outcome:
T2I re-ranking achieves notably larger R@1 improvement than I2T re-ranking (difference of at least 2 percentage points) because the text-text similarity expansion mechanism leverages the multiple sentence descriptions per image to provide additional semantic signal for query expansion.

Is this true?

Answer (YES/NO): YES